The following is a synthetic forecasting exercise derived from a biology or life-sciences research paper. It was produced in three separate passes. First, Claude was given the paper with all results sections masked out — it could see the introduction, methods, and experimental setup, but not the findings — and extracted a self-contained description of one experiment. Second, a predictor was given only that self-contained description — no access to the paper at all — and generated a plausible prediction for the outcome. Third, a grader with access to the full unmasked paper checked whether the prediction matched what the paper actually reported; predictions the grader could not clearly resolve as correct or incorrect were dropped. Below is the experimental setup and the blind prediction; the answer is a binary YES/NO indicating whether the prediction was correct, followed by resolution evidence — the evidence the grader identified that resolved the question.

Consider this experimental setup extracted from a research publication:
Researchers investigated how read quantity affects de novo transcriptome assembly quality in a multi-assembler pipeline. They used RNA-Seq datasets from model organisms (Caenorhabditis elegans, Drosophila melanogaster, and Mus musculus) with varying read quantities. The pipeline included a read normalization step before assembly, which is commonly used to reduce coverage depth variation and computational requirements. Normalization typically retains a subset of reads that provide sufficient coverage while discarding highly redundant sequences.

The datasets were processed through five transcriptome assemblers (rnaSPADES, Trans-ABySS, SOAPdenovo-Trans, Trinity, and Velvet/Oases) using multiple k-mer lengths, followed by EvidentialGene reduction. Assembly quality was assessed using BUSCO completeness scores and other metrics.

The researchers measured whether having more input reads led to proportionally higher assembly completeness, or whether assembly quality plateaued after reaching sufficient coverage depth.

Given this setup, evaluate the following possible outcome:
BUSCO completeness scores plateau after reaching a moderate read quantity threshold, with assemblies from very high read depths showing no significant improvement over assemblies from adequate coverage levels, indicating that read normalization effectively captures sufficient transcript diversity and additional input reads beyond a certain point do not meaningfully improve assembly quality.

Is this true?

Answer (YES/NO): YES